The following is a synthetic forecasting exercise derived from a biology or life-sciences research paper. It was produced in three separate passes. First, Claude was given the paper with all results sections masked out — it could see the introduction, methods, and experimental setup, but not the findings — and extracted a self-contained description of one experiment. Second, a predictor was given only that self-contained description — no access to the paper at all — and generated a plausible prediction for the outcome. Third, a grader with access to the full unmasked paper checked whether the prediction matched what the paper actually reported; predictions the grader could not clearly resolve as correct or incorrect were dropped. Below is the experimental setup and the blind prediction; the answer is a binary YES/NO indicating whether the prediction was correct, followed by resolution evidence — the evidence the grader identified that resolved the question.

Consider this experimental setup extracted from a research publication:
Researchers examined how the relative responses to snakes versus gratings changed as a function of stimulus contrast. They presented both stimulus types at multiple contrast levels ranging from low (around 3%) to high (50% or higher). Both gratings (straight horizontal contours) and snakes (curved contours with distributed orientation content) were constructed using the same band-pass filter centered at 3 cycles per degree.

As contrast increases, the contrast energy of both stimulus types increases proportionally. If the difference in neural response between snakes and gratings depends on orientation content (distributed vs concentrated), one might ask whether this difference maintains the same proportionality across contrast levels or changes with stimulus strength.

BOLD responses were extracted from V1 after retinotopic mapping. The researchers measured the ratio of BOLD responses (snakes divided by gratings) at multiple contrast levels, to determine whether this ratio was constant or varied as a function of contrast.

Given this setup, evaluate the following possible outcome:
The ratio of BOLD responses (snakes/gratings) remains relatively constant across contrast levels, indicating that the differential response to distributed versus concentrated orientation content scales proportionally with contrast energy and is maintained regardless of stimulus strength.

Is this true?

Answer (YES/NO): NO